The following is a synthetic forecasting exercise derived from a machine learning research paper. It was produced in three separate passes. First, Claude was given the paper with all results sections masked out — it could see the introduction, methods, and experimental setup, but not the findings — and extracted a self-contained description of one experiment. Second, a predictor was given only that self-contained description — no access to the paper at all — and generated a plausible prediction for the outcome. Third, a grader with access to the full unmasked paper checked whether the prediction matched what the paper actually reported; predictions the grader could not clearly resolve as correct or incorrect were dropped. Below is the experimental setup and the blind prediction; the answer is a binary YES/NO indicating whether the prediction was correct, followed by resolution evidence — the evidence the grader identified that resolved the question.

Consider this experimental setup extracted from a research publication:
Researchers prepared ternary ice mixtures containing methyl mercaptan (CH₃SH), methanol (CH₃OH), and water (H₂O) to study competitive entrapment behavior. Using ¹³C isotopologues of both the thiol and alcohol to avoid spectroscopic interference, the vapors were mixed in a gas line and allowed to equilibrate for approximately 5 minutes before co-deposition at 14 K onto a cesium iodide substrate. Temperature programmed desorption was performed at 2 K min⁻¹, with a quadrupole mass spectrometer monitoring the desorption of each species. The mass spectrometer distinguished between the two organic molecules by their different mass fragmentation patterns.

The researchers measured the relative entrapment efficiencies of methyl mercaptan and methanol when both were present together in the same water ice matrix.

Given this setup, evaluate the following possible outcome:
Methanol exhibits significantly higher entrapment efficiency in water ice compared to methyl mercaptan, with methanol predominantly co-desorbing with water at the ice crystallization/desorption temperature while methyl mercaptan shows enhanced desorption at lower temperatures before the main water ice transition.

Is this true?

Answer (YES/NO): NO